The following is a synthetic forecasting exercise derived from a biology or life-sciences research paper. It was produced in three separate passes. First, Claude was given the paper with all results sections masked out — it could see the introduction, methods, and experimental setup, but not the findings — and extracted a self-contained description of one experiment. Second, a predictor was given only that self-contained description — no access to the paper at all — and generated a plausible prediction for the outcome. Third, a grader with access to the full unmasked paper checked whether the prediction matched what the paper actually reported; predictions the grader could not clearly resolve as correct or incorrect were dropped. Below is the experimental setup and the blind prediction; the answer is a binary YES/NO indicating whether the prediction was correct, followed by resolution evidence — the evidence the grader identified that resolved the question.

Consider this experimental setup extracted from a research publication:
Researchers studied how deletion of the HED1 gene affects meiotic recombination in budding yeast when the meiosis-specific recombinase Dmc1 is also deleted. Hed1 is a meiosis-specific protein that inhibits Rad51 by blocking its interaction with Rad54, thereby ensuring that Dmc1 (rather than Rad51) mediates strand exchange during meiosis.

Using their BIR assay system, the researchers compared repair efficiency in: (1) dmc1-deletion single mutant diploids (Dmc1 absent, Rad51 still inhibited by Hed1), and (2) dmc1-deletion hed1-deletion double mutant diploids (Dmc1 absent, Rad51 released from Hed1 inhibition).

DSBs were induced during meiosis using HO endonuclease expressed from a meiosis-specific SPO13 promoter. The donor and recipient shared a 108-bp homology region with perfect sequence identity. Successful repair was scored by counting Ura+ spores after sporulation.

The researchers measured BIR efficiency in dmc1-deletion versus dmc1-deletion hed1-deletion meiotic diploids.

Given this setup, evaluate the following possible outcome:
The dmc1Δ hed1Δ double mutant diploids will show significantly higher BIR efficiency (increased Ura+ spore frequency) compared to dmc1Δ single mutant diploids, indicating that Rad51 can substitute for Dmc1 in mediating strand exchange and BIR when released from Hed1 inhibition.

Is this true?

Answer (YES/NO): YES